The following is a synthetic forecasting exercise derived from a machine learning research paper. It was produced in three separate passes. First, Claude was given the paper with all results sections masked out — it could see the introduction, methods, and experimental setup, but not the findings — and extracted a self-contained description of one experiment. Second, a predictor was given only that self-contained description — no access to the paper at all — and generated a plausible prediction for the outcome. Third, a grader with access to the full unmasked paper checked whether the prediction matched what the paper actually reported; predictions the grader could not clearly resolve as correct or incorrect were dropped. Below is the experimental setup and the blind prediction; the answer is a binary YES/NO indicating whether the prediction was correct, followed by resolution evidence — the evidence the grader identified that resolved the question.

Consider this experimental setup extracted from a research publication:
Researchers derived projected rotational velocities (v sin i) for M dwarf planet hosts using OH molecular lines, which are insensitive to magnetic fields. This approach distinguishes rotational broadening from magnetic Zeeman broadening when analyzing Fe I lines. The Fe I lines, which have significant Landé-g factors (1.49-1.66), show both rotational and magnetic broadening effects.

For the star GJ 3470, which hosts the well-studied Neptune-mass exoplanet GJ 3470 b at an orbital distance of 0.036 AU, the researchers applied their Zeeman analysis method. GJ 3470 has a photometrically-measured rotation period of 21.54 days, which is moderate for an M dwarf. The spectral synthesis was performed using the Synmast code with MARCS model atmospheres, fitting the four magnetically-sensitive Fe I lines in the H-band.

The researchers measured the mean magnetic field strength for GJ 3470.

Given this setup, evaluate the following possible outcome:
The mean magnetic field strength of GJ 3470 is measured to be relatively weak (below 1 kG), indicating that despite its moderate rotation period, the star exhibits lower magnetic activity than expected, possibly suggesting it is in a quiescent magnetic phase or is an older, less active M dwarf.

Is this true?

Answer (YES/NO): YES